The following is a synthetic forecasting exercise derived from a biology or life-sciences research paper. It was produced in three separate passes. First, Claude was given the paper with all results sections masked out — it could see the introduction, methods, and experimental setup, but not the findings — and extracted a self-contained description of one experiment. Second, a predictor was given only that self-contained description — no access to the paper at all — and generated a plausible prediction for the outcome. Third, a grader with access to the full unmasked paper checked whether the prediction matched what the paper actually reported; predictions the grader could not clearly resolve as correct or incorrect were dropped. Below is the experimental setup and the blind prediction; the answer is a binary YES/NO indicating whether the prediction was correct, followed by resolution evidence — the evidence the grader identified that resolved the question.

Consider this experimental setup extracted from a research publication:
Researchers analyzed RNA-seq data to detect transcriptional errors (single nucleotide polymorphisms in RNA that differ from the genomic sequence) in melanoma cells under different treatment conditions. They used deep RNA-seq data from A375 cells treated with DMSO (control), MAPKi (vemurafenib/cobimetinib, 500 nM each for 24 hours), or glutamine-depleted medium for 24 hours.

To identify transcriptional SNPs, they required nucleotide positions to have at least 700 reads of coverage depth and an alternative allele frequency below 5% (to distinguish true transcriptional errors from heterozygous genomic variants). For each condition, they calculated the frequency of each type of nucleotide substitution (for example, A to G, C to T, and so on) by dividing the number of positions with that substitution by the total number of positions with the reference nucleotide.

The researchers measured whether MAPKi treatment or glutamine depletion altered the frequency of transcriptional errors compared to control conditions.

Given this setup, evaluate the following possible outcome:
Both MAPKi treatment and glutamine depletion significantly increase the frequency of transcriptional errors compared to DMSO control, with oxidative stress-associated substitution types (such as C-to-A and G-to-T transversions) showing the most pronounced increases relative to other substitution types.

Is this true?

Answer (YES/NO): NO